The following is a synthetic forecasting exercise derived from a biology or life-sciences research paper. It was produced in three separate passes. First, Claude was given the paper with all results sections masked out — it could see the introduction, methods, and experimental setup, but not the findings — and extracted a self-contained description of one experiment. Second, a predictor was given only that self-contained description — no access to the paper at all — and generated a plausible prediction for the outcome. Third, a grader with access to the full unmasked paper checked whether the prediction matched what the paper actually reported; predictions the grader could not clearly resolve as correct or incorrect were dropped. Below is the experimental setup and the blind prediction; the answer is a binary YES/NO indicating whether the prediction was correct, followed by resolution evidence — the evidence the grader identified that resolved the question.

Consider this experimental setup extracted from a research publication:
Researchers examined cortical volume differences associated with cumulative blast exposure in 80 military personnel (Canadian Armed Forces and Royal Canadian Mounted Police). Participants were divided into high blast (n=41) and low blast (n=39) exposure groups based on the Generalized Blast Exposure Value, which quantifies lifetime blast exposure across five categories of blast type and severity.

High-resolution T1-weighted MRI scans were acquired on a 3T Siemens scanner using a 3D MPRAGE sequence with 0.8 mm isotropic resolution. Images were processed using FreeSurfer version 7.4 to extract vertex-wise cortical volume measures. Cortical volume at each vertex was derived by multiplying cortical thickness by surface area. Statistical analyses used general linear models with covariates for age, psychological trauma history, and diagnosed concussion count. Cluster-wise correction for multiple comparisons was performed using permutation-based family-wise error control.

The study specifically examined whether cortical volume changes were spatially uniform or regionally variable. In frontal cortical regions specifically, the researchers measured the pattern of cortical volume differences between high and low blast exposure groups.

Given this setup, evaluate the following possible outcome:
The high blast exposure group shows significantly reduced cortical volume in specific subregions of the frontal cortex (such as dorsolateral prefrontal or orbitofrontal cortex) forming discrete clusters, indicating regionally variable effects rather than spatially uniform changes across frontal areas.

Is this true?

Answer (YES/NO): NO